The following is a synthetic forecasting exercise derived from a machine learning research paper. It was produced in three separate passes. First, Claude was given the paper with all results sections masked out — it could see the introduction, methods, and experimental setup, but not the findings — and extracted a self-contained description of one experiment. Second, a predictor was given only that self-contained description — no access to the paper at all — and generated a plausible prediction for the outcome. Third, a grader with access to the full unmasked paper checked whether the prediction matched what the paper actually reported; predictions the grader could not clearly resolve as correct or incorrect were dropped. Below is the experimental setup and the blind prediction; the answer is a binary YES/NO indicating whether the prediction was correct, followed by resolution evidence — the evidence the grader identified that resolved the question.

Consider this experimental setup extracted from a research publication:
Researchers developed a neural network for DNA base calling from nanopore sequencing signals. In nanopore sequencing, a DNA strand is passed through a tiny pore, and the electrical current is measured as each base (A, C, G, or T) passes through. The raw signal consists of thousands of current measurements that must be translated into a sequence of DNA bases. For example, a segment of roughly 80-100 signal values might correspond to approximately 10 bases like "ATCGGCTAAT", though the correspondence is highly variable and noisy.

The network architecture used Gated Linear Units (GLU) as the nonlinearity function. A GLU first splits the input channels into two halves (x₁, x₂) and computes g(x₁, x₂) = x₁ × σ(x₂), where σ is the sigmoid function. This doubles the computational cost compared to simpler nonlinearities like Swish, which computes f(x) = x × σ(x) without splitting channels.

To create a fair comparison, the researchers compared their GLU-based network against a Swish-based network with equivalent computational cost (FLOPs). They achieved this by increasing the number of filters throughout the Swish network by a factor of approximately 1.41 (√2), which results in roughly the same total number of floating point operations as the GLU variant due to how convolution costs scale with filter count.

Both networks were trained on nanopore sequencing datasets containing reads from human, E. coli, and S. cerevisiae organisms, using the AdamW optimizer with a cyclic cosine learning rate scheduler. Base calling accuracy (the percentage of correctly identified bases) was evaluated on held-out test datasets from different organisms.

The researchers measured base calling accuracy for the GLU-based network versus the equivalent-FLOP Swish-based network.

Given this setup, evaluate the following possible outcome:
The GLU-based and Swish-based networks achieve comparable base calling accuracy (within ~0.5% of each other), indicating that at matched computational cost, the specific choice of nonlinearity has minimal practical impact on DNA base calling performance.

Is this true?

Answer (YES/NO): NO